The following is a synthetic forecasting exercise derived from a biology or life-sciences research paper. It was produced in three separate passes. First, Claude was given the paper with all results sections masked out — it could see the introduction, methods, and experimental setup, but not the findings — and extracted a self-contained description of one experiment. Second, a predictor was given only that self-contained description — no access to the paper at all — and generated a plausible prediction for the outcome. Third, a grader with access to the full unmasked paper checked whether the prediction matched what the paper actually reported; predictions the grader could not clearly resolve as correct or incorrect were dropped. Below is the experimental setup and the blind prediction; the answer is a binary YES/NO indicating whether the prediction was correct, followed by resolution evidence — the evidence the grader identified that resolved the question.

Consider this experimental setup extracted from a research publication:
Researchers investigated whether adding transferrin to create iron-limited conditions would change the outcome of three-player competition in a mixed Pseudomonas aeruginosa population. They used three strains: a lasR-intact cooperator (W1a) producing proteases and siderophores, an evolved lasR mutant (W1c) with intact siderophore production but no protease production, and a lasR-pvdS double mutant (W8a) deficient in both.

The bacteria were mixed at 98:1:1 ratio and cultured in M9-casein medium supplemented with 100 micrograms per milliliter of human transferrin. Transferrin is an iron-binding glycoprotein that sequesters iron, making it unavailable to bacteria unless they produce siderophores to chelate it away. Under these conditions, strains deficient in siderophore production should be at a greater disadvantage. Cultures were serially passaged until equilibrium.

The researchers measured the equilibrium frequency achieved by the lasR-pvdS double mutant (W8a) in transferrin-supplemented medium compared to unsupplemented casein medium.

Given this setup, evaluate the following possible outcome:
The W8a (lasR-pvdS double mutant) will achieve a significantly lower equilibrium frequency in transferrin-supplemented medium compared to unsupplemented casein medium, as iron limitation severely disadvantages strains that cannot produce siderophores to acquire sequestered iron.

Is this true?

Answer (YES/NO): NO